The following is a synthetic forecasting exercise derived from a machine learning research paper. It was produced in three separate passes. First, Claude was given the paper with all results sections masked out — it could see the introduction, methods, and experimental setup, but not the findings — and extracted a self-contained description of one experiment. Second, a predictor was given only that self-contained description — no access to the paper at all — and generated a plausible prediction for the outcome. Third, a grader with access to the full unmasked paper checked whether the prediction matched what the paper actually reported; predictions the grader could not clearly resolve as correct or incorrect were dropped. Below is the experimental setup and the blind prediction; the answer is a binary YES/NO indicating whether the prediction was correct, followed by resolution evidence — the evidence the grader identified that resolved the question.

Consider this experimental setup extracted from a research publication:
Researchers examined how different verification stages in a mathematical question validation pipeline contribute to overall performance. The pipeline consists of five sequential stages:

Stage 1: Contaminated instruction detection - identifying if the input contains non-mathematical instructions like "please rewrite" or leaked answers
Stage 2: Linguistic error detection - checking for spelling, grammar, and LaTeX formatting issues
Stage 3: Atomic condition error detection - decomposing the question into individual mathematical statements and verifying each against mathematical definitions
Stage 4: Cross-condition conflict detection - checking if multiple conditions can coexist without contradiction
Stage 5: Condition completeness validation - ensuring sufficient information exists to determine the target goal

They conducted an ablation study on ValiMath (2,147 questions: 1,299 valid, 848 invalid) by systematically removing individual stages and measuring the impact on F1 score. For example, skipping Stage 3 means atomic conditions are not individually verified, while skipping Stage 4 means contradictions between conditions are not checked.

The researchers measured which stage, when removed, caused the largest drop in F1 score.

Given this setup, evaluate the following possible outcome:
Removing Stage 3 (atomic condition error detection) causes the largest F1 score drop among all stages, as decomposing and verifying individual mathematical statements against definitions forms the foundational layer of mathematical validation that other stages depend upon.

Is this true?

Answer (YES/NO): NO